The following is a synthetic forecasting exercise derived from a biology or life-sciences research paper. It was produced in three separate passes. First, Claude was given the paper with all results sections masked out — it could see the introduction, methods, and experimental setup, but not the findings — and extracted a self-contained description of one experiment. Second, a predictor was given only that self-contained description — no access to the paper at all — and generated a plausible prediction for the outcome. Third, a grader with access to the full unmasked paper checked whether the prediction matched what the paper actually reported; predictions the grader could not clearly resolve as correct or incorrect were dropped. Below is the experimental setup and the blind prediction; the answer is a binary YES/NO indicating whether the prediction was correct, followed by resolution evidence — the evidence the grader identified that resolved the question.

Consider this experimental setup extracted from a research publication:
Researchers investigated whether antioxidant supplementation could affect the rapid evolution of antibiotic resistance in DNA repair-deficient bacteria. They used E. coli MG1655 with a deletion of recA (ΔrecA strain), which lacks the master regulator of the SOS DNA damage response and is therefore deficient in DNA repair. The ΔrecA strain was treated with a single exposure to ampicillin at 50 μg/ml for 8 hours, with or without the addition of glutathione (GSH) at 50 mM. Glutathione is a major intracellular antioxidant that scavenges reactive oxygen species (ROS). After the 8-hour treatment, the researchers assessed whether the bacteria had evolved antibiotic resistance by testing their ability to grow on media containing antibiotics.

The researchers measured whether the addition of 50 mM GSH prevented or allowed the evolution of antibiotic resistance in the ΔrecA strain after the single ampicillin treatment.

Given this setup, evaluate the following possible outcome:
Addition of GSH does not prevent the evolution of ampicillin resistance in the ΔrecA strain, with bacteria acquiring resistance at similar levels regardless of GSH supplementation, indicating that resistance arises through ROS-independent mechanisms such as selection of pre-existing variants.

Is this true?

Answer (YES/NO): NO